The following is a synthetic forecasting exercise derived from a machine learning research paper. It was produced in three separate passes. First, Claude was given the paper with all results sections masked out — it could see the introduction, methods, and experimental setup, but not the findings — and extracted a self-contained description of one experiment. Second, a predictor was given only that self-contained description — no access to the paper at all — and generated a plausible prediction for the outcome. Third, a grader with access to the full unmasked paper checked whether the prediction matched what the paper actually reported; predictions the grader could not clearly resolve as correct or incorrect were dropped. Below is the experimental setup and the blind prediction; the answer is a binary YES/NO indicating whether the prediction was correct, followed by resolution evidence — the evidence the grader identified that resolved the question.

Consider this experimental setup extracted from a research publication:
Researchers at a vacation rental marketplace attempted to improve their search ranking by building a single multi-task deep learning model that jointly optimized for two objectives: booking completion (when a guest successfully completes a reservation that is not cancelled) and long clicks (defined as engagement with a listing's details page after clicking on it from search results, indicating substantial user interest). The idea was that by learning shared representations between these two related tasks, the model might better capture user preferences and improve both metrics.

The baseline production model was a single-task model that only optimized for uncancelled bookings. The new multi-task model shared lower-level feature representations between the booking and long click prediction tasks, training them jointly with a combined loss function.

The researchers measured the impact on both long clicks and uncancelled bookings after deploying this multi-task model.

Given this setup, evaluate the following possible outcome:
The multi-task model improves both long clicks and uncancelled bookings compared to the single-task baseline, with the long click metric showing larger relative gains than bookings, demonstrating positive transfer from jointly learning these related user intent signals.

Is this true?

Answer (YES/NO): NO